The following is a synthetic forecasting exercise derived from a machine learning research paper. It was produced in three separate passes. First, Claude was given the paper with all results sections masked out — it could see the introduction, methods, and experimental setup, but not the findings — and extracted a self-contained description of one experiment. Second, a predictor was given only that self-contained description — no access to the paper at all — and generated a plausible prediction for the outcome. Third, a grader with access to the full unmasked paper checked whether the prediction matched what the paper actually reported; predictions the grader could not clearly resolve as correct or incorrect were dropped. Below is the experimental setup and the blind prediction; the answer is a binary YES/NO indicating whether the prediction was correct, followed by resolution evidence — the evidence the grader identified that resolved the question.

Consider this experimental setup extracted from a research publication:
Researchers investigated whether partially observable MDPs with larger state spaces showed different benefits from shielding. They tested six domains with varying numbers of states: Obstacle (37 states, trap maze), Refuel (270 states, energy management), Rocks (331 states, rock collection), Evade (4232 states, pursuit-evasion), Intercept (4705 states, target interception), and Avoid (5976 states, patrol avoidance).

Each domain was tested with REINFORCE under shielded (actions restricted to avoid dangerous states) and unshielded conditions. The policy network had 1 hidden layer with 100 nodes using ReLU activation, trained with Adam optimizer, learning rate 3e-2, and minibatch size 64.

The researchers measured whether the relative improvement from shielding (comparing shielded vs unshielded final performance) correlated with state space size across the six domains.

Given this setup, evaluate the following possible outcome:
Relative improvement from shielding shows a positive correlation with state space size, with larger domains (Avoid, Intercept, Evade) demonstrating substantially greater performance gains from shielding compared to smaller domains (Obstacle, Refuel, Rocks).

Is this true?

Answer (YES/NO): NO